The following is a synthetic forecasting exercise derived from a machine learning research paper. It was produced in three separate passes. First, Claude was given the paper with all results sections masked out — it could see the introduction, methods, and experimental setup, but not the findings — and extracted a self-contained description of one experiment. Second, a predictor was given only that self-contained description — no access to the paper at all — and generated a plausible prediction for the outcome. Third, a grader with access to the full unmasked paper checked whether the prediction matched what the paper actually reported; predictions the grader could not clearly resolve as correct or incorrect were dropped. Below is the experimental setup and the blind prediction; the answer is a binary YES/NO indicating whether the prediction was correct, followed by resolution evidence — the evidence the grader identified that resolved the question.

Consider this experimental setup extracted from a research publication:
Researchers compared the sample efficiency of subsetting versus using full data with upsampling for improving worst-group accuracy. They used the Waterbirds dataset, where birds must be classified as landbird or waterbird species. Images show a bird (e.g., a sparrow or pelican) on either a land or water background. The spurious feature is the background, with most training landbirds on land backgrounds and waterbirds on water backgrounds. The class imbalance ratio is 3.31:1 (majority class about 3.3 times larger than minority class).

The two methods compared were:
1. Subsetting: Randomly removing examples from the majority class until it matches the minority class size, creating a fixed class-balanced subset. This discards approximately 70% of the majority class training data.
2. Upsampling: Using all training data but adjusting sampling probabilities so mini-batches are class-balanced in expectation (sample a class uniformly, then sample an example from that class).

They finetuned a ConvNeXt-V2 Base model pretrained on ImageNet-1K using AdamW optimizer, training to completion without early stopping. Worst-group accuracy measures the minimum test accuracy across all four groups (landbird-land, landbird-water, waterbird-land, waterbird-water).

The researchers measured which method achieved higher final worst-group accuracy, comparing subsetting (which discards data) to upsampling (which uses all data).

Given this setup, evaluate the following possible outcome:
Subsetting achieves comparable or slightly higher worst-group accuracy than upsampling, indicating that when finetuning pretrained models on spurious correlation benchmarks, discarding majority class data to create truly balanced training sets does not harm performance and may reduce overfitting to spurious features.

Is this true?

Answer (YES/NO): NO